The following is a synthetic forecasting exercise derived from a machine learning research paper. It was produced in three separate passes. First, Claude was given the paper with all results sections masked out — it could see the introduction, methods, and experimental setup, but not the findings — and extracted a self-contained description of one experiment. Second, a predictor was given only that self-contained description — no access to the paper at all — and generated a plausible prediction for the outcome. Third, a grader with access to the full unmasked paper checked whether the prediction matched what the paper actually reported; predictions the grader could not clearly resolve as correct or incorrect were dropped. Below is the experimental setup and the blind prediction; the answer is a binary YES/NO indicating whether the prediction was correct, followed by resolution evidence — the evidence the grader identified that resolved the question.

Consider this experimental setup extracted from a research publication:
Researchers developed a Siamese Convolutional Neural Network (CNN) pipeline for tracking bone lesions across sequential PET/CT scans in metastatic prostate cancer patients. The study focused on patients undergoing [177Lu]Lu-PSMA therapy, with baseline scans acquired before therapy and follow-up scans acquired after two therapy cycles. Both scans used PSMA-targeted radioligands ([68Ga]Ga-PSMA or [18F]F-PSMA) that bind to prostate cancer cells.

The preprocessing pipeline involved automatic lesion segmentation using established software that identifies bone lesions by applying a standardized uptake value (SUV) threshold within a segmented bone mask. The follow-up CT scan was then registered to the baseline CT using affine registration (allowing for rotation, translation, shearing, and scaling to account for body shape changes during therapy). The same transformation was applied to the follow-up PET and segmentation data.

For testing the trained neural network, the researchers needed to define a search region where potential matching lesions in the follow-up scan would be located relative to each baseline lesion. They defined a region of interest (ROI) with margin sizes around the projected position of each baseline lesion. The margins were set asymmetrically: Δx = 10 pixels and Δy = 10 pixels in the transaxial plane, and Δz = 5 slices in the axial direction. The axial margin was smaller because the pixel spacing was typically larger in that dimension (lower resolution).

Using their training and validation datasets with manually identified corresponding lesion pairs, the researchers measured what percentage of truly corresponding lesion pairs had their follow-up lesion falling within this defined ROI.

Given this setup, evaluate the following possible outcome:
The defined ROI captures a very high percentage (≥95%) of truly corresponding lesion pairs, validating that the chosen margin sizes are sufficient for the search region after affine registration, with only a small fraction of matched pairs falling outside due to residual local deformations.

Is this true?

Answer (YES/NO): YES